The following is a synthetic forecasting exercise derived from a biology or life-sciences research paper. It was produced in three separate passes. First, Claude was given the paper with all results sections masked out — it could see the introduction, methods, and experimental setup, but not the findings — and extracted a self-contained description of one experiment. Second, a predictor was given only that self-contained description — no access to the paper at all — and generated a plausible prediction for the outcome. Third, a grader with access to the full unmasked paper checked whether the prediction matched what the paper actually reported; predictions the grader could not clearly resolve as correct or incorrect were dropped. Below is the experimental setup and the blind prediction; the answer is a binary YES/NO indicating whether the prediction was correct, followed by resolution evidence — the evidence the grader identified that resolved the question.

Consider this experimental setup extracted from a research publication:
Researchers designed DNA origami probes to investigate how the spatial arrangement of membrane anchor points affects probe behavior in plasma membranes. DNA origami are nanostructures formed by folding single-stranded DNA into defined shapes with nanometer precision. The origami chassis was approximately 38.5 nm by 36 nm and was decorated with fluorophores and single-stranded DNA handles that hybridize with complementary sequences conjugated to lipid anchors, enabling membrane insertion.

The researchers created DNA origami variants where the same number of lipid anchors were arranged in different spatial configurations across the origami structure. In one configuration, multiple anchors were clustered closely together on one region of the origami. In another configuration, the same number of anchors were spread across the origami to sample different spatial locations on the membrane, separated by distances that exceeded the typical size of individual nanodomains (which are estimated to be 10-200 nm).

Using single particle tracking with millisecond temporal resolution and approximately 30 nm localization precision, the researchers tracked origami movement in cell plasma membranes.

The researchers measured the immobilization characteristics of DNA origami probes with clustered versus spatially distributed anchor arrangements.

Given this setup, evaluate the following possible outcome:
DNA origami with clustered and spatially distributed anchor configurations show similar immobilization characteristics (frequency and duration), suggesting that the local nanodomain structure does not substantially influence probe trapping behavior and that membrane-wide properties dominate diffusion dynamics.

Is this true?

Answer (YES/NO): NO